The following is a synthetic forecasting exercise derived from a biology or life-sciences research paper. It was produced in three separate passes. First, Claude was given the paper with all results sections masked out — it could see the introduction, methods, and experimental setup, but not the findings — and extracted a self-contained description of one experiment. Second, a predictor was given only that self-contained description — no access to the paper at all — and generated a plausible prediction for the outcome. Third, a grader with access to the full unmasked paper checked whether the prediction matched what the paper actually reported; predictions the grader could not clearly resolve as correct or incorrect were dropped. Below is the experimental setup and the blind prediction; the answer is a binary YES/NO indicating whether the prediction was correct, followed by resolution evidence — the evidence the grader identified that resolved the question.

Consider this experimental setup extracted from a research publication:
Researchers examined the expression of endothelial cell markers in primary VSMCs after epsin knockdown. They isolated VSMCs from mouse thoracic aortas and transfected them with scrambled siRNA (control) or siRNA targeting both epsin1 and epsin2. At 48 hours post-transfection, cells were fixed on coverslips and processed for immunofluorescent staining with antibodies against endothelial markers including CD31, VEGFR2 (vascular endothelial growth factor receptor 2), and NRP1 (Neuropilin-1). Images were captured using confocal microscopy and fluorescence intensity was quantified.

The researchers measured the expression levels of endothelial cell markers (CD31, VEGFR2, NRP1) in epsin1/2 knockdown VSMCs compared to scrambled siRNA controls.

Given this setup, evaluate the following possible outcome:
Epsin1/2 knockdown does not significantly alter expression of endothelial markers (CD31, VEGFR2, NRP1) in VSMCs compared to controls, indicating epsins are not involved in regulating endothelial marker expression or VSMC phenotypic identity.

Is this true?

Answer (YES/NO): NO